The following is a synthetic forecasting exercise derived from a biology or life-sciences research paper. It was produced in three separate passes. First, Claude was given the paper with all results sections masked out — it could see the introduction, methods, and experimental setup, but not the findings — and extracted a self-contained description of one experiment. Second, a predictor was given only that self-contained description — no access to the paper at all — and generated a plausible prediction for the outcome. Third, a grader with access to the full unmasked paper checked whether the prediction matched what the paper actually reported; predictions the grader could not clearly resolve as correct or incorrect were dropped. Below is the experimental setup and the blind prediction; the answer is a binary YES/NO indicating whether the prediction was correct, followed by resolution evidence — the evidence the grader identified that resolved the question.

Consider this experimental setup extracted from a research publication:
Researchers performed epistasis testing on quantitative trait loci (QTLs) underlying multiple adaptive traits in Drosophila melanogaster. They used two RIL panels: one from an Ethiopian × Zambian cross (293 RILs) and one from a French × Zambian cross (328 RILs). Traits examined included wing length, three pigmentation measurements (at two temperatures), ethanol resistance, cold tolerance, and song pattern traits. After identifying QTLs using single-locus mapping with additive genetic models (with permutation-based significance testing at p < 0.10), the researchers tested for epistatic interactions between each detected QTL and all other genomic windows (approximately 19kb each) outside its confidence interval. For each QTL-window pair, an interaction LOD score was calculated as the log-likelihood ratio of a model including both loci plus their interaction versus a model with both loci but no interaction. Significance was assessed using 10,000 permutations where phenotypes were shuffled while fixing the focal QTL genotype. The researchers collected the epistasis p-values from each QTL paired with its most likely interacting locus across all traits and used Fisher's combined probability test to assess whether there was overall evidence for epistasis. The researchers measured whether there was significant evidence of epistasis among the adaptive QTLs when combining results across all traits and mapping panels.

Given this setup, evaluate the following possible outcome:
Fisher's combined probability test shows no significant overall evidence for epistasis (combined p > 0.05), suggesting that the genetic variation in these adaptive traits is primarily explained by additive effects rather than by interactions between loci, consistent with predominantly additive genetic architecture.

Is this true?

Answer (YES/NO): YES